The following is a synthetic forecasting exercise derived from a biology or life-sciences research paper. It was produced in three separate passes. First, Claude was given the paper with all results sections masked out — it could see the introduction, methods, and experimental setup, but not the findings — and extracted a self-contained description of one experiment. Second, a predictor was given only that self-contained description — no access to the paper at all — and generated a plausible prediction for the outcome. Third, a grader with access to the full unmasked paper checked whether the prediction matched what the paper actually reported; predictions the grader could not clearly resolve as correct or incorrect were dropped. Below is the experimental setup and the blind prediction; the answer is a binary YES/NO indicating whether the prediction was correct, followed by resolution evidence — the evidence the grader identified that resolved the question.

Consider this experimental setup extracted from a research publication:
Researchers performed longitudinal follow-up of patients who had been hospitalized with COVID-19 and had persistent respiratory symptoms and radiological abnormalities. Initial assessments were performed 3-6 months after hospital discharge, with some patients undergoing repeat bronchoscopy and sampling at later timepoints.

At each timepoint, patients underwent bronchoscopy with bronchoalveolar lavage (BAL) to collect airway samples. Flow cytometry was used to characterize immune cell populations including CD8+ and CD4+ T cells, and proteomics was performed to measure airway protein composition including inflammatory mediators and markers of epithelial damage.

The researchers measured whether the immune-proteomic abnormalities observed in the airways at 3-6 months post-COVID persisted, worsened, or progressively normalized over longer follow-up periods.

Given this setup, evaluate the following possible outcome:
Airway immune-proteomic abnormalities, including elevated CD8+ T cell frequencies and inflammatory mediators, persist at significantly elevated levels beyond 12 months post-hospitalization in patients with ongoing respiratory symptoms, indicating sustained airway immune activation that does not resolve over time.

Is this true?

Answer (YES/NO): NO